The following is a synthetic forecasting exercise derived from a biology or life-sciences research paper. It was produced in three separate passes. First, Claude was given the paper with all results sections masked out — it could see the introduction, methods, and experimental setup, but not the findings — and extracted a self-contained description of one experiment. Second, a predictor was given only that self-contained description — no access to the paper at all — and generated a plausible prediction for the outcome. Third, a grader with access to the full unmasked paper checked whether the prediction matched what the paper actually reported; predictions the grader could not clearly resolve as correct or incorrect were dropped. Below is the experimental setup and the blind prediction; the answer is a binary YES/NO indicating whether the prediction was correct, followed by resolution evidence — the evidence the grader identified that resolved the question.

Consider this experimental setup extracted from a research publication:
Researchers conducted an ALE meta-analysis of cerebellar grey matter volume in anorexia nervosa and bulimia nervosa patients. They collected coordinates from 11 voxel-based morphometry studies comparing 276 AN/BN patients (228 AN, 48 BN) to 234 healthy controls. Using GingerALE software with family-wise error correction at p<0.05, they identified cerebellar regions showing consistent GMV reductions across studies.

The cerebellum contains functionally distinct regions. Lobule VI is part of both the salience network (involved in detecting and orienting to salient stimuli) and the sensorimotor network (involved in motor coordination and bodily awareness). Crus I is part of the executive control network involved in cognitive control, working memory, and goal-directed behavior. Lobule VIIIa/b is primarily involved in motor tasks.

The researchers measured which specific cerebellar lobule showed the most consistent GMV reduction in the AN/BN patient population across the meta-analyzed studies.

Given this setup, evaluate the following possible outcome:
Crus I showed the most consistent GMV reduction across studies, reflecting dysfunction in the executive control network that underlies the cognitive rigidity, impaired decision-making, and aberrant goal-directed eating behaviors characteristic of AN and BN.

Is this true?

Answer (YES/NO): NO